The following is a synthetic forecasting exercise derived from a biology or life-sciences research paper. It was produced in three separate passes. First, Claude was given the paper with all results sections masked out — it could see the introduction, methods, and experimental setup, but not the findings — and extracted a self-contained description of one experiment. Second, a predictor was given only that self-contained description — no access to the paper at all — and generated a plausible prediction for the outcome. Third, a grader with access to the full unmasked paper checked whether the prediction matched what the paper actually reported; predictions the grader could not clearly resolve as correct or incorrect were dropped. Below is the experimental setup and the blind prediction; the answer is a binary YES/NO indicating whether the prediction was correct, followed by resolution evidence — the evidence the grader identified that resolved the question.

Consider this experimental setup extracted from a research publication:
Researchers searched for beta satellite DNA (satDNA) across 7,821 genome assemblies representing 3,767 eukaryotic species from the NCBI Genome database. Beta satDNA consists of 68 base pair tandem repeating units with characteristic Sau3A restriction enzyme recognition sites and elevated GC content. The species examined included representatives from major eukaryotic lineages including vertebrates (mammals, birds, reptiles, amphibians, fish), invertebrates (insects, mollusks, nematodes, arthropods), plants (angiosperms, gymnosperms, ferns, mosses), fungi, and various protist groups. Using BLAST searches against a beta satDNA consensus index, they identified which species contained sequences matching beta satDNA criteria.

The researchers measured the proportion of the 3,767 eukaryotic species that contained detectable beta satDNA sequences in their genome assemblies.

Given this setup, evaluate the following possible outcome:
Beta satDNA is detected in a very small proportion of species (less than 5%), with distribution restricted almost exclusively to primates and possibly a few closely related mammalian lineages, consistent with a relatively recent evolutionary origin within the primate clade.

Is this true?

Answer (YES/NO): NO